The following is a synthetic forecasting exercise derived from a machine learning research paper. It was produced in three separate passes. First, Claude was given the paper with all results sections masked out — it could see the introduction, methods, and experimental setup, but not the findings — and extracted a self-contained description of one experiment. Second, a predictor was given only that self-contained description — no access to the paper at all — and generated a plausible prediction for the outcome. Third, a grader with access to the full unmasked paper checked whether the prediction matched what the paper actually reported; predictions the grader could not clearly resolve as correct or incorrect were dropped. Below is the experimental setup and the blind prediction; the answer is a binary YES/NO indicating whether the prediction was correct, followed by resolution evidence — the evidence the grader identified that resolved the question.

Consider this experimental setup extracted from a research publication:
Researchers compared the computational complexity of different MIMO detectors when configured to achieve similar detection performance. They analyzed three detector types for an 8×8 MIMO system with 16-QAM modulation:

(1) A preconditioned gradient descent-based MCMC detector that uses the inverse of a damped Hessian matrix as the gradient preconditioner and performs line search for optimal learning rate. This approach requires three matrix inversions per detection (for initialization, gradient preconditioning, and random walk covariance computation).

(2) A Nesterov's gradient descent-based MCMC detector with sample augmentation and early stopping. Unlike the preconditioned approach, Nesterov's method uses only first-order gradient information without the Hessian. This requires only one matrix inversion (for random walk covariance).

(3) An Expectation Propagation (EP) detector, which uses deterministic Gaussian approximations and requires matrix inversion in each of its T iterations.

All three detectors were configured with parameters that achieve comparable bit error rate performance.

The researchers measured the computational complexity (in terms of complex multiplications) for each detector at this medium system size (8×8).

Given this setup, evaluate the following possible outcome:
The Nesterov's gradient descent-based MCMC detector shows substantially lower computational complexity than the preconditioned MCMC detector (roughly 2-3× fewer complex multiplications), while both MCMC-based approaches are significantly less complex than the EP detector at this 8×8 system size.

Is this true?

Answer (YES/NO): NO